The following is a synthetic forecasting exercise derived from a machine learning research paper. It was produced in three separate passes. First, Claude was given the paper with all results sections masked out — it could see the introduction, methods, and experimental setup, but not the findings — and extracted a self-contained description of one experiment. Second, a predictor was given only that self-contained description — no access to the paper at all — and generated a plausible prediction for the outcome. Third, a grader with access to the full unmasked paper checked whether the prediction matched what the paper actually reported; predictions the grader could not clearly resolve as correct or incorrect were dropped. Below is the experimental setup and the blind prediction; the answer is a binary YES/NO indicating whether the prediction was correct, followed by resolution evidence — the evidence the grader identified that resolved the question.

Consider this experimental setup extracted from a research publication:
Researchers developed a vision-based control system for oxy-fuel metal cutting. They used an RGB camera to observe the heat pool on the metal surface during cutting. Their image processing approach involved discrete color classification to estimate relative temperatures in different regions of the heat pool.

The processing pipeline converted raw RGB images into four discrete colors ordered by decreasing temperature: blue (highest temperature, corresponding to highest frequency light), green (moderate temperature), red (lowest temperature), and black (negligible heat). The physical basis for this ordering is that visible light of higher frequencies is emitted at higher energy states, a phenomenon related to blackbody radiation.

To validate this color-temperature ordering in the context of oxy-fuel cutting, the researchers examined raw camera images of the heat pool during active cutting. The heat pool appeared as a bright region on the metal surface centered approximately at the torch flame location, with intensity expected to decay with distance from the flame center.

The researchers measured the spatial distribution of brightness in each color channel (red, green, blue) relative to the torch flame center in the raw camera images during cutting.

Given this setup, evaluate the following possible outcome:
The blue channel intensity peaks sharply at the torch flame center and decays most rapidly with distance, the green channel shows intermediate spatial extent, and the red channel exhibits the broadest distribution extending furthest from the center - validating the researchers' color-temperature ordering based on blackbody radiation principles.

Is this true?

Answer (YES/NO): YES